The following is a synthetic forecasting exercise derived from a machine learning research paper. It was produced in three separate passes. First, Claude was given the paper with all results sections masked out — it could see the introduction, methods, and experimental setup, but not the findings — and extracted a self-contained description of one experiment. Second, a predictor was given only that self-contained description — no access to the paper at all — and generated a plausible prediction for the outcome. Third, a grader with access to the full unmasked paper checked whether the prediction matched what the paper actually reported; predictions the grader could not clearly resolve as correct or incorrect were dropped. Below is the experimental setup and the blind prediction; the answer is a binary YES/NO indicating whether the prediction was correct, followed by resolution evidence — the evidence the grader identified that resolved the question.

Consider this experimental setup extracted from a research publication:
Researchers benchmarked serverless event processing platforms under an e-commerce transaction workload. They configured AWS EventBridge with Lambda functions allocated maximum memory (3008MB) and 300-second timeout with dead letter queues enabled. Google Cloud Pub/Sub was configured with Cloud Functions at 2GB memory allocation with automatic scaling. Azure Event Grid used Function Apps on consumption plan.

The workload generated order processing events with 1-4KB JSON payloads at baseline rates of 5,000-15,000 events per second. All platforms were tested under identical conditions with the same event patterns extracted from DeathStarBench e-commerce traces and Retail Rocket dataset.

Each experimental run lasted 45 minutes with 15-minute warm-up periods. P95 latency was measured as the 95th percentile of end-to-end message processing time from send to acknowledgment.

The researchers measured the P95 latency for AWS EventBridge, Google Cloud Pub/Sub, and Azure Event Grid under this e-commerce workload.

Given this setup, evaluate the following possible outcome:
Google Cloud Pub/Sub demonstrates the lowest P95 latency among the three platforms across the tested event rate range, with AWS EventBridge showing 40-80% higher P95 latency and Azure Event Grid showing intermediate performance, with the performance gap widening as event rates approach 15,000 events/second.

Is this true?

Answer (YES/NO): NO